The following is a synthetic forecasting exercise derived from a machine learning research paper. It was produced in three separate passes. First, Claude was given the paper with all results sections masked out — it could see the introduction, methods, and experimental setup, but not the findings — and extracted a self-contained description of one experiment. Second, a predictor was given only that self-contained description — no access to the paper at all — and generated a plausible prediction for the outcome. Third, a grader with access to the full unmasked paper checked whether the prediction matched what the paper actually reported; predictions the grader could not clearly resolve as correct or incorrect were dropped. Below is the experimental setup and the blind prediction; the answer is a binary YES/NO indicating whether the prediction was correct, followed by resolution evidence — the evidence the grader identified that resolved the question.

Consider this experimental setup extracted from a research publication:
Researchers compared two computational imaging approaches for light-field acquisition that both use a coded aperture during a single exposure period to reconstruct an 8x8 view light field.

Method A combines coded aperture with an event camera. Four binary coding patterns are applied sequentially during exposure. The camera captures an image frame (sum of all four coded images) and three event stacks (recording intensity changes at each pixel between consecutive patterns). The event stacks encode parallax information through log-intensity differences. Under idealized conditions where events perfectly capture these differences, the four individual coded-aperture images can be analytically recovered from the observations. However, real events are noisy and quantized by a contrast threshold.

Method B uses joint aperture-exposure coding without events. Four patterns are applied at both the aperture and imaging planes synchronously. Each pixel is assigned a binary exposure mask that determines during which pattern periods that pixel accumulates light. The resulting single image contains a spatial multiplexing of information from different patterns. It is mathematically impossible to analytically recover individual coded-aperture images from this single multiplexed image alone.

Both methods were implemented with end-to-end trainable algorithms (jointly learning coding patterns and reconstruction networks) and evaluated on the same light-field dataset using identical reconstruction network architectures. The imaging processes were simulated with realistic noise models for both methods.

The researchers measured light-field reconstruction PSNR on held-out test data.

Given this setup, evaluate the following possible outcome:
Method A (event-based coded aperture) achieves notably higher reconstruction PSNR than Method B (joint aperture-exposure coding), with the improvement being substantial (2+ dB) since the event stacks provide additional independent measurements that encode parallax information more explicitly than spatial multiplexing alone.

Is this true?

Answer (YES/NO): NO